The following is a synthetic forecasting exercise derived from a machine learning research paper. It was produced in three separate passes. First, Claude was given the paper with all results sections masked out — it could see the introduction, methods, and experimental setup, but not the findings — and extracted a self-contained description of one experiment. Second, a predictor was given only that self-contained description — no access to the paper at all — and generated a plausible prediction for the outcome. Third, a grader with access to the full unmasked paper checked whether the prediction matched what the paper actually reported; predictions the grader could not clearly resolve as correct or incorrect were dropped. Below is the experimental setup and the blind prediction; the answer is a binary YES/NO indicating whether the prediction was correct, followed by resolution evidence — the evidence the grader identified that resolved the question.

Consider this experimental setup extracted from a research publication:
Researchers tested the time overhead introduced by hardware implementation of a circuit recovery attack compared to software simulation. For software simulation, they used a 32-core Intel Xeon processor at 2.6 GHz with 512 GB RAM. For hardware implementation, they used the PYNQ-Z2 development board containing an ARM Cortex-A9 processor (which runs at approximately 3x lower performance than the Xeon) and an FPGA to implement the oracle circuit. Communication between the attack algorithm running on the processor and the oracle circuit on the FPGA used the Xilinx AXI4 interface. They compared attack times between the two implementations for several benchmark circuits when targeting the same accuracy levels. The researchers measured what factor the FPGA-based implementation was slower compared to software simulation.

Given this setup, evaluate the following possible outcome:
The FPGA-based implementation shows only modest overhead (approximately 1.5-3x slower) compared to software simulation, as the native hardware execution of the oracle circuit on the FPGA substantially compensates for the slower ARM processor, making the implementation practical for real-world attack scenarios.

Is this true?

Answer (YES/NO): YES